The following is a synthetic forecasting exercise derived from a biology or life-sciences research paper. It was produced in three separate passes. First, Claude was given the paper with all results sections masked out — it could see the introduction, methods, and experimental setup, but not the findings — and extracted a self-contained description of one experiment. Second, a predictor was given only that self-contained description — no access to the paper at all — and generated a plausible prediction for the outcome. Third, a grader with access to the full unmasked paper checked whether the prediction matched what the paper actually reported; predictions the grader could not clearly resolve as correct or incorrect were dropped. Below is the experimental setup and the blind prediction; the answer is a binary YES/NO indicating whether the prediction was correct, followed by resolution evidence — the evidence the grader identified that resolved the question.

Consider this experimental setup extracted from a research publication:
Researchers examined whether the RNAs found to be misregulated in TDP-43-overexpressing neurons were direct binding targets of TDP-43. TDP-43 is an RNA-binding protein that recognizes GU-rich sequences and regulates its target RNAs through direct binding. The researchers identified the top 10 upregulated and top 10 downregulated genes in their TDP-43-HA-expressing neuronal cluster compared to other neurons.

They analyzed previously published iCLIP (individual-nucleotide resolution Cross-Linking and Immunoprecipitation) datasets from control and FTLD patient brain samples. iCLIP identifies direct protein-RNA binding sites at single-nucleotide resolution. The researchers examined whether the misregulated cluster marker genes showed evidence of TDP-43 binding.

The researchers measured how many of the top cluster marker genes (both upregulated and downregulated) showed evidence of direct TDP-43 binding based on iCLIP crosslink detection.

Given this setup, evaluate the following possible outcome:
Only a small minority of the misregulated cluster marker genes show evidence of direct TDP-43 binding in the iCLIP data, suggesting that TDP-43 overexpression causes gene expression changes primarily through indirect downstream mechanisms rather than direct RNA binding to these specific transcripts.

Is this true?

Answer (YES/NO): NO